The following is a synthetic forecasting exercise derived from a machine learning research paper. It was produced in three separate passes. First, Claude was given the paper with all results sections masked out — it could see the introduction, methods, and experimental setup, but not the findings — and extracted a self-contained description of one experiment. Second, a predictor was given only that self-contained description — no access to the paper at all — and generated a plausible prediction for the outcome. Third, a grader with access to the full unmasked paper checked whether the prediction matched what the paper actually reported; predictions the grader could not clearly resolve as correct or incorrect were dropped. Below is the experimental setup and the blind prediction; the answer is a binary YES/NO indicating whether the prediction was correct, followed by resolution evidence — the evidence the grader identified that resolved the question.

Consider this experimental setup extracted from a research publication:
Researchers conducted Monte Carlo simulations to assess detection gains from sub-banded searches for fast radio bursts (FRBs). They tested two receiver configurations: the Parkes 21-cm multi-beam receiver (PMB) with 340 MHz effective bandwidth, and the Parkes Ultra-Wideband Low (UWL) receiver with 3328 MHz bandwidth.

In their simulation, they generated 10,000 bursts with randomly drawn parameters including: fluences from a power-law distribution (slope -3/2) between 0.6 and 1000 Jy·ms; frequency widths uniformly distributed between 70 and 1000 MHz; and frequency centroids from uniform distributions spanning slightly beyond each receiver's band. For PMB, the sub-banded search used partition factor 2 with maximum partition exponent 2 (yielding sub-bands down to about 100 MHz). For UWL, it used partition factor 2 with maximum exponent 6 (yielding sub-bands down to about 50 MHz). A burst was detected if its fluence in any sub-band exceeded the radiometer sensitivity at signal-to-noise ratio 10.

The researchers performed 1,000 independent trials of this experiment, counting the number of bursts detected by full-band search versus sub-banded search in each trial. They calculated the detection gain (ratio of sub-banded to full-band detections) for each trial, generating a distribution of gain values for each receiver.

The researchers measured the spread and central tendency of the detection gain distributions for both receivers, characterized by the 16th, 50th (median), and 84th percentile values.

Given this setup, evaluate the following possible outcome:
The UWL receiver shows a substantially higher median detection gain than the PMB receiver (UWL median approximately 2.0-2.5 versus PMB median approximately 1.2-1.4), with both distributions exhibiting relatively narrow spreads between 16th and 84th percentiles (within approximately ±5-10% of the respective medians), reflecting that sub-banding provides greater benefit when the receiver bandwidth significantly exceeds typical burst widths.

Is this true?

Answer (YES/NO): NO